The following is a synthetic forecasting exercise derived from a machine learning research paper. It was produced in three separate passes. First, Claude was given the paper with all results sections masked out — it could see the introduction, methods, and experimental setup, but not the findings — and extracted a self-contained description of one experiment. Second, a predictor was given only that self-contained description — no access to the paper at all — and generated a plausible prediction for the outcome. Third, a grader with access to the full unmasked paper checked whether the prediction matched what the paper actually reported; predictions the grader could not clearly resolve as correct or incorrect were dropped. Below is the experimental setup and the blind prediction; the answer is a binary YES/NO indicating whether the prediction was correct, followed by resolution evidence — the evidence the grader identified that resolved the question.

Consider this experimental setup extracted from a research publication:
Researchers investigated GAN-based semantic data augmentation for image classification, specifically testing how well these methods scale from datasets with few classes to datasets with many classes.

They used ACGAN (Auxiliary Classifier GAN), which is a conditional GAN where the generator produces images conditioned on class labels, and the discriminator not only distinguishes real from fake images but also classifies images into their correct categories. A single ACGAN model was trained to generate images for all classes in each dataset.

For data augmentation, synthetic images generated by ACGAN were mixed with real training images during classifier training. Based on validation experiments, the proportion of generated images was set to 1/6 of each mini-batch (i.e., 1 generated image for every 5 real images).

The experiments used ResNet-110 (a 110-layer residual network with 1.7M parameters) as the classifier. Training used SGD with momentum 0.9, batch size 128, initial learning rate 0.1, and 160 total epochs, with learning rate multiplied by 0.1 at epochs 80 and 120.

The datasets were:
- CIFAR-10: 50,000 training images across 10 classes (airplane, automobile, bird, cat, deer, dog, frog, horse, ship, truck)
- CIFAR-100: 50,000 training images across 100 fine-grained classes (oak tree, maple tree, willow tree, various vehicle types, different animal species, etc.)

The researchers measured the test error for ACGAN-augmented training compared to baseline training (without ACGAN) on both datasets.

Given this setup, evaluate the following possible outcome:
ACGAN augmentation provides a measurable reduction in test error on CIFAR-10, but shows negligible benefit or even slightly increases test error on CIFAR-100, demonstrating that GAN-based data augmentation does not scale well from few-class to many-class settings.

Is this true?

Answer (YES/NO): NO